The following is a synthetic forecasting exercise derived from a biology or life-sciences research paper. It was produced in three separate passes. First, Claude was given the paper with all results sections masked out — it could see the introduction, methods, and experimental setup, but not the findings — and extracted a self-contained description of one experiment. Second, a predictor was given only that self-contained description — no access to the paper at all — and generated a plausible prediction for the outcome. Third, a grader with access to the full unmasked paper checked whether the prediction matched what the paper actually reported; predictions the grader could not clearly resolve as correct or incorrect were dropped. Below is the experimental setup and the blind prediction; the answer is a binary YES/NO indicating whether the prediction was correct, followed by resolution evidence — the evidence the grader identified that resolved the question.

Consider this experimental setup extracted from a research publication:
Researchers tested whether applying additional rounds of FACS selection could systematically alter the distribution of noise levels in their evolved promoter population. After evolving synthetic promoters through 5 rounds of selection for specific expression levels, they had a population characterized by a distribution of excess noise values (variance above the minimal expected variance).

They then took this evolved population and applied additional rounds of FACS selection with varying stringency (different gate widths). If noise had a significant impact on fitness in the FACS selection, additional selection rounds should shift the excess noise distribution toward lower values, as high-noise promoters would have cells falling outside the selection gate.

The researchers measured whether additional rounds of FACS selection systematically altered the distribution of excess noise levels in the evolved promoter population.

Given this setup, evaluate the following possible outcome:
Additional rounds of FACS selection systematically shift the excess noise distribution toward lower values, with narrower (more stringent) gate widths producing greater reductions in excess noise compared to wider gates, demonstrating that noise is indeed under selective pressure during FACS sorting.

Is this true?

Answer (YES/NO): NO